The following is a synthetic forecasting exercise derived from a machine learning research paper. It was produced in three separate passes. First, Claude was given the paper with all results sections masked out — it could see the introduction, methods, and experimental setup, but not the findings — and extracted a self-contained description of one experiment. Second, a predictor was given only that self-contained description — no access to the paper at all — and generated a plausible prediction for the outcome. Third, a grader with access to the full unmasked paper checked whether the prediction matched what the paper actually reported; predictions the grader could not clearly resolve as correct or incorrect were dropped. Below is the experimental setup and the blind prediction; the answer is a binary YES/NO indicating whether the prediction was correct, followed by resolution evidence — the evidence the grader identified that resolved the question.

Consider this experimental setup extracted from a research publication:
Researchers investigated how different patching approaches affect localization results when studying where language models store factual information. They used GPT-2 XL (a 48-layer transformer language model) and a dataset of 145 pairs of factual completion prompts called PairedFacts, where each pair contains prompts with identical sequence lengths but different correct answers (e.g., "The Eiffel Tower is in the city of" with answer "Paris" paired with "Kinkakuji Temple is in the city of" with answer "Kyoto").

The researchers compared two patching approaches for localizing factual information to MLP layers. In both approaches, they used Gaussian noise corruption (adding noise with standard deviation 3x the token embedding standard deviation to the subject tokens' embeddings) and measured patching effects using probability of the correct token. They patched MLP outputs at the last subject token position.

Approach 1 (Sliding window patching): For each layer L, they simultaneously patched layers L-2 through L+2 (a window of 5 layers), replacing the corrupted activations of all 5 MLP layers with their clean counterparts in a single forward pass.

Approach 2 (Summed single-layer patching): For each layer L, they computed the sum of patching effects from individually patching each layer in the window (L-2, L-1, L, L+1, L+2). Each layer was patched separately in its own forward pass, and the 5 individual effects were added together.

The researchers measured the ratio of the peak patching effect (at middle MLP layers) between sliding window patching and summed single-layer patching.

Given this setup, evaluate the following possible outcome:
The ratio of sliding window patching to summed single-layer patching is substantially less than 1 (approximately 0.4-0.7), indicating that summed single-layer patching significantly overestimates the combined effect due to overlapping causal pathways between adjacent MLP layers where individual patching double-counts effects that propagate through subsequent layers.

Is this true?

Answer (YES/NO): NO